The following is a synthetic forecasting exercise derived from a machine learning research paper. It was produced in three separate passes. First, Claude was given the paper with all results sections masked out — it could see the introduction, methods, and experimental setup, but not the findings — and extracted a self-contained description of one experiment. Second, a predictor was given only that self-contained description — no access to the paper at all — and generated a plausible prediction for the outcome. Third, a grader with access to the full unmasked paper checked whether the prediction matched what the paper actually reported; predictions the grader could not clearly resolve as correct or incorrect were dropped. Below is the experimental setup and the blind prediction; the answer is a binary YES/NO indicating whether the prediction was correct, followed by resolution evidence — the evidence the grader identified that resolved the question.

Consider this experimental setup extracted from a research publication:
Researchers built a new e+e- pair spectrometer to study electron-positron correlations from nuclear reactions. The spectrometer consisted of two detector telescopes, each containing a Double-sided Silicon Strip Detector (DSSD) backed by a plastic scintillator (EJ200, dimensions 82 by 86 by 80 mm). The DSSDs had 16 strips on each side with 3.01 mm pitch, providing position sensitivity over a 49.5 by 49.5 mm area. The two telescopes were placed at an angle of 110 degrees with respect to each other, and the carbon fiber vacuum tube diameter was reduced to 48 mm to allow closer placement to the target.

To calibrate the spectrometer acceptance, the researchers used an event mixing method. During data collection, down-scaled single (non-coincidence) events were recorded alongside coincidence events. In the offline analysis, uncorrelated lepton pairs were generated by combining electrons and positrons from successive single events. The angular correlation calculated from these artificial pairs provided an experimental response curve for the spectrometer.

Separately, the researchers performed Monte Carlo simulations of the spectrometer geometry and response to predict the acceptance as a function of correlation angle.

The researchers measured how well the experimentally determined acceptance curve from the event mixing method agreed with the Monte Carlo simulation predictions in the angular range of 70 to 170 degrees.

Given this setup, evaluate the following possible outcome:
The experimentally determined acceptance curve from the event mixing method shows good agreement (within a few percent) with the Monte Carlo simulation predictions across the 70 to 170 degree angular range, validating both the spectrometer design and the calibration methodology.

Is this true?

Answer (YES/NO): NO